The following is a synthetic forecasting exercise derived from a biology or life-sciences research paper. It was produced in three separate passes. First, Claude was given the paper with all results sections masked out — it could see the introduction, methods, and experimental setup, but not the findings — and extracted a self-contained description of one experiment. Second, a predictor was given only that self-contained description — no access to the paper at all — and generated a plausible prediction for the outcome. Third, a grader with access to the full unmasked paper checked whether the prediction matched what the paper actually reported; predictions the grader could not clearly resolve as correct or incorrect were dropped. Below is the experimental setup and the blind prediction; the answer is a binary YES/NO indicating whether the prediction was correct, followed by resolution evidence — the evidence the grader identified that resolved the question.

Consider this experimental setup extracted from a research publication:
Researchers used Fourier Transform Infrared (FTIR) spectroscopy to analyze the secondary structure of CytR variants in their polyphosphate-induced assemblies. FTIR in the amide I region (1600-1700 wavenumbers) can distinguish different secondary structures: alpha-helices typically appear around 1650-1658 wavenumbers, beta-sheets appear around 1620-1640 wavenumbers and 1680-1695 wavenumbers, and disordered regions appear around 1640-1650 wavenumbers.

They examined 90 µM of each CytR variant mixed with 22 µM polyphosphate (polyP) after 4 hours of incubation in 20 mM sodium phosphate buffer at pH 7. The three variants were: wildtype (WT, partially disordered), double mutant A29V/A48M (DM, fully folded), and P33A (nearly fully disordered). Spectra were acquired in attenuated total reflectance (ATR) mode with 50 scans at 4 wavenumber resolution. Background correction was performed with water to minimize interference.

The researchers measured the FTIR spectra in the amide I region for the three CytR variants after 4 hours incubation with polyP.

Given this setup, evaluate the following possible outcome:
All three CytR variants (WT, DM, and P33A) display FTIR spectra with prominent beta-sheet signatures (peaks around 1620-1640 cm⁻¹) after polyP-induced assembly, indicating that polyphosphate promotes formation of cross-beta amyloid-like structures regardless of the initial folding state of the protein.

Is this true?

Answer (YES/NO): NO